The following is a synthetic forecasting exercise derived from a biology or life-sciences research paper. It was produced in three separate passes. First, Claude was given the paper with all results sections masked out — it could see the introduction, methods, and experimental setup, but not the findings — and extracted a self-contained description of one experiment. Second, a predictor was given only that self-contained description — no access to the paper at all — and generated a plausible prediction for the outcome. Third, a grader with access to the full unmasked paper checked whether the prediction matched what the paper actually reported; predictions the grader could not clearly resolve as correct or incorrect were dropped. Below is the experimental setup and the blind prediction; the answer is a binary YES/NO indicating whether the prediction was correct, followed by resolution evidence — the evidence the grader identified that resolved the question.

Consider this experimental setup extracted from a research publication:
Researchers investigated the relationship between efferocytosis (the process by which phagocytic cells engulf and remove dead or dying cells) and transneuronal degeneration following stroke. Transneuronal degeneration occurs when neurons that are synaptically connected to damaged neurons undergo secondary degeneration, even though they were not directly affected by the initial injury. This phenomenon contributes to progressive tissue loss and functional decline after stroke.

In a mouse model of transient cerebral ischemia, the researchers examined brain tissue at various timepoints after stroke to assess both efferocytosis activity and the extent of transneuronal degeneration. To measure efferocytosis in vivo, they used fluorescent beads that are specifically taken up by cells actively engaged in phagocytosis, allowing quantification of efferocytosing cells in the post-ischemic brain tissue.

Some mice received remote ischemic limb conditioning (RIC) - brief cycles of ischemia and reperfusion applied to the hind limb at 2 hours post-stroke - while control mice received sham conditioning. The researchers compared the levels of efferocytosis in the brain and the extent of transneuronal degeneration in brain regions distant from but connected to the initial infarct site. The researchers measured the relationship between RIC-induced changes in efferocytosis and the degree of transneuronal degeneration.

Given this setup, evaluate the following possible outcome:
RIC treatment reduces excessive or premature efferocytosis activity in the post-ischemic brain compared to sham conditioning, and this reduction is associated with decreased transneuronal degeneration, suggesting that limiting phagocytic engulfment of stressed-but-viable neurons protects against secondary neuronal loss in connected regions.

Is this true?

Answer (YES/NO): NO